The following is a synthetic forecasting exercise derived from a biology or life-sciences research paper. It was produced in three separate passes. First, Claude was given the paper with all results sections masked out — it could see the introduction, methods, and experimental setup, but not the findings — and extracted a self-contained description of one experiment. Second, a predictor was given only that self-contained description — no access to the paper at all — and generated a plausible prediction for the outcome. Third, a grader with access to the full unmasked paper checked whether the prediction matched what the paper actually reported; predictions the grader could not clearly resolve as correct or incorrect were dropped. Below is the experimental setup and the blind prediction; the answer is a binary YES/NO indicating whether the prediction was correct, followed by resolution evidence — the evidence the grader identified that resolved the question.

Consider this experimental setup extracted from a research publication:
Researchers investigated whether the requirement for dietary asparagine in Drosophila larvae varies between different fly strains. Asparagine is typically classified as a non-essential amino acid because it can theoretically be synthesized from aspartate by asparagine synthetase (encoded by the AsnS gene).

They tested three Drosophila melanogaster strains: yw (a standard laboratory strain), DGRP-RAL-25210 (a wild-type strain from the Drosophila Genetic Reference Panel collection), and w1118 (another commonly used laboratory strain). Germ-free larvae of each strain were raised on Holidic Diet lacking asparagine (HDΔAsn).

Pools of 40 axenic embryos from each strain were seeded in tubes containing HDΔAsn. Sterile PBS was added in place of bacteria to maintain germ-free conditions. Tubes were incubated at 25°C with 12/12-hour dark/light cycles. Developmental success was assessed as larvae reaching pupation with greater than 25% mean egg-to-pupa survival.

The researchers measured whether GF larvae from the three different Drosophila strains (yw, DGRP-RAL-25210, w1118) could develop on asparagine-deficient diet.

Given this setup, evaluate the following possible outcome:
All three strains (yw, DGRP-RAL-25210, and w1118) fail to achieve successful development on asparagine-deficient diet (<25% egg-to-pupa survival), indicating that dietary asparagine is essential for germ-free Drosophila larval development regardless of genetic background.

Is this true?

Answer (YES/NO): NO